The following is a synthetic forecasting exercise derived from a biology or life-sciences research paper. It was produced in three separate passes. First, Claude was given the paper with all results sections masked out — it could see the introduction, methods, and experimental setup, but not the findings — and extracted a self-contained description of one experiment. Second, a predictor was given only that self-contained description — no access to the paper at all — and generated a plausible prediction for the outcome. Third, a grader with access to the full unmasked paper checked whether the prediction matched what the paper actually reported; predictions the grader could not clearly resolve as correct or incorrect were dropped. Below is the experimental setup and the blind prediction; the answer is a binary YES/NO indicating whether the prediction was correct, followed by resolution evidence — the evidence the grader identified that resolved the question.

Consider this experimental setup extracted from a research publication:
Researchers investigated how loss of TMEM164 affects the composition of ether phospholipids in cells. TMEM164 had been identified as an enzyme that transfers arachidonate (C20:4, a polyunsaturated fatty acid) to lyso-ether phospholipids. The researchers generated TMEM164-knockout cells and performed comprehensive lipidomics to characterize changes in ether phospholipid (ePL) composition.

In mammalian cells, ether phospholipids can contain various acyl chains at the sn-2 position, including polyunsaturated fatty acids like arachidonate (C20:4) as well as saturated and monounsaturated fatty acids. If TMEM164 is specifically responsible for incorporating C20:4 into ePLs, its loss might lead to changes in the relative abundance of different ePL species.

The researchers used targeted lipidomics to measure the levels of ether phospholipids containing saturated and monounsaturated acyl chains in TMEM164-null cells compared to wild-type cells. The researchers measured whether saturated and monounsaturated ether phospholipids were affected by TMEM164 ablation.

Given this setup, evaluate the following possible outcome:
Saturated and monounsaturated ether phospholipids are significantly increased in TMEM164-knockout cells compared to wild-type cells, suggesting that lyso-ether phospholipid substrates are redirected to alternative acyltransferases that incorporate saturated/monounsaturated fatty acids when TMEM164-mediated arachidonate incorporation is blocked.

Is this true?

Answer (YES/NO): YES